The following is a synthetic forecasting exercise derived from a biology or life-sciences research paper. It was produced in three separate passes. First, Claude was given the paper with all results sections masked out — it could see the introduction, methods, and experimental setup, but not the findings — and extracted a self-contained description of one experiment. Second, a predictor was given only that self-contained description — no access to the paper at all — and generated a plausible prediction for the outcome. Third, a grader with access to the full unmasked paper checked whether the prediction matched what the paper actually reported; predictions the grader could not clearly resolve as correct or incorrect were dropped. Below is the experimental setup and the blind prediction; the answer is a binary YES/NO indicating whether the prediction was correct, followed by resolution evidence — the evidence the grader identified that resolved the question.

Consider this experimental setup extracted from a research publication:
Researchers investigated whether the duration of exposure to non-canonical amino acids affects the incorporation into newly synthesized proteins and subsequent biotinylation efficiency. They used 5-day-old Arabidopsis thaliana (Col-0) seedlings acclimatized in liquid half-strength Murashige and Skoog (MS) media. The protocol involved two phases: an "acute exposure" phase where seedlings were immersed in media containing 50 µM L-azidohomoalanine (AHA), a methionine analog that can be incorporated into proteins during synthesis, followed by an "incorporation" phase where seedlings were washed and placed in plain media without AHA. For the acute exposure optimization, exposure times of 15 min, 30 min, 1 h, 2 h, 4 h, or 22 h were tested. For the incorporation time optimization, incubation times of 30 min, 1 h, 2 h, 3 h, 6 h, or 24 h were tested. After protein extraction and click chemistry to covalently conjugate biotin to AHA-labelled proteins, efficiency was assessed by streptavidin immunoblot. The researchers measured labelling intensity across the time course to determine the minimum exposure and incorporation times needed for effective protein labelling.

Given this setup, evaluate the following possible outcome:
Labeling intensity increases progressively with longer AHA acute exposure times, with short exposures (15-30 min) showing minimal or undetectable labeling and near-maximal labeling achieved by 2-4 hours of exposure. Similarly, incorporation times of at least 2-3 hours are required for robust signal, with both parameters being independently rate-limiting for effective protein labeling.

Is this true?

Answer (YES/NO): NO